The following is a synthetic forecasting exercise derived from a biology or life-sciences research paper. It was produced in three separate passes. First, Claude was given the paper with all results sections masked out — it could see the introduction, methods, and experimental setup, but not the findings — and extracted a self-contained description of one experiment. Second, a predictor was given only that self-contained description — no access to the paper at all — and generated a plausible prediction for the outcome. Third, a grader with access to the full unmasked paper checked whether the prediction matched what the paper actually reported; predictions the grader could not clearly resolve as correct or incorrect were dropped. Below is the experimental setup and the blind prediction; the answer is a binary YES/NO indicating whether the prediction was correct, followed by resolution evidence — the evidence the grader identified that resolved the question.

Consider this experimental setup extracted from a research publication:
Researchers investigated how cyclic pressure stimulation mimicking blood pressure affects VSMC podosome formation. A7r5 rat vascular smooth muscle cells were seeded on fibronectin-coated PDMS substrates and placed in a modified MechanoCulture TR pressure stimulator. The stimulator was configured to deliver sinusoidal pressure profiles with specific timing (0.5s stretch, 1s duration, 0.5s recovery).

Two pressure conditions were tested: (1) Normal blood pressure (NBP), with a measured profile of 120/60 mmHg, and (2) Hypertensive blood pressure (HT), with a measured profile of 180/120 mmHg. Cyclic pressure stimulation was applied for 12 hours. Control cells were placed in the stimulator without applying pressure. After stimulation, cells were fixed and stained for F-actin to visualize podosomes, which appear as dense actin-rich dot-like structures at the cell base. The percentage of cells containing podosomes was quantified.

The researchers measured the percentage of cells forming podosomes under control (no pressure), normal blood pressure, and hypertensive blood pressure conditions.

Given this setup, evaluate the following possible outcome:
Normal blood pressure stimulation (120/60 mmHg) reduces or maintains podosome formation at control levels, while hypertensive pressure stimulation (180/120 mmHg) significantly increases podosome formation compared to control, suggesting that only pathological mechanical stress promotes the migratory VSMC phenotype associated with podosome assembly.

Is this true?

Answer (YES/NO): YES